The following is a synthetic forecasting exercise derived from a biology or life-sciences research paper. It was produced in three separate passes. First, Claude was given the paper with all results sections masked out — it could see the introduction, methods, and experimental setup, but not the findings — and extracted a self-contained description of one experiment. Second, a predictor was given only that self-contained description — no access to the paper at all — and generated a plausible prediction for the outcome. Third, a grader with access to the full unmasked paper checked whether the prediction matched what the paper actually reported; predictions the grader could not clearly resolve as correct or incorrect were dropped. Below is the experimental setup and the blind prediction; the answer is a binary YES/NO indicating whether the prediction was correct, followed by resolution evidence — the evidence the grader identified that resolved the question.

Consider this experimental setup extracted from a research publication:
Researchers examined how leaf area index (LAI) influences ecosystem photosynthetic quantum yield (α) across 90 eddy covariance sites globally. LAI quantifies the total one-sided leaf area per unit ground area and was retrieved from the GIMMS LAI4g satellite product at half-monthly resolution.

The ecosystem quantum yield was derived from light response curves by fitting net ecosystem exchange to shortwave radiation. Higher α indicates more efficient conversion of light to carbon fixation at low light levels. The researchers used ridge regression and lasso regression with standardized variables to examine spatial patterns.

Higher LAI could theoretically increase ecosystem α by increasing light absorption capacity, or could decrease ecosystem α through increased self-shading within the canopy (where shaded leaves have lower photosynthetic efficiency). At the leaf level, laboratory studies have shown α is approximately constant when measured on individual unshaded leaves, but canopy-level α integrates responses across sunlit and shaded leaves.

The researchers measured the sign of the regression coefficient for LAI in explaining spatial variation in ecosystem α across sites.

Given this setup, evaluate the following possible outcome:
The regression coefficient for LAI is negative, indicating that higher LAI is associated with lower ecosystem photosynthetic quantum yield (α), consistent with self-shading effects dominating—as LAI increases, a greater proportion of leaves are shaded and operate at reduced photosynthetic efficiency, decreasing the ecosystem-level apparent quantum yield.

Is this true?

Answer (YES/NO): NO